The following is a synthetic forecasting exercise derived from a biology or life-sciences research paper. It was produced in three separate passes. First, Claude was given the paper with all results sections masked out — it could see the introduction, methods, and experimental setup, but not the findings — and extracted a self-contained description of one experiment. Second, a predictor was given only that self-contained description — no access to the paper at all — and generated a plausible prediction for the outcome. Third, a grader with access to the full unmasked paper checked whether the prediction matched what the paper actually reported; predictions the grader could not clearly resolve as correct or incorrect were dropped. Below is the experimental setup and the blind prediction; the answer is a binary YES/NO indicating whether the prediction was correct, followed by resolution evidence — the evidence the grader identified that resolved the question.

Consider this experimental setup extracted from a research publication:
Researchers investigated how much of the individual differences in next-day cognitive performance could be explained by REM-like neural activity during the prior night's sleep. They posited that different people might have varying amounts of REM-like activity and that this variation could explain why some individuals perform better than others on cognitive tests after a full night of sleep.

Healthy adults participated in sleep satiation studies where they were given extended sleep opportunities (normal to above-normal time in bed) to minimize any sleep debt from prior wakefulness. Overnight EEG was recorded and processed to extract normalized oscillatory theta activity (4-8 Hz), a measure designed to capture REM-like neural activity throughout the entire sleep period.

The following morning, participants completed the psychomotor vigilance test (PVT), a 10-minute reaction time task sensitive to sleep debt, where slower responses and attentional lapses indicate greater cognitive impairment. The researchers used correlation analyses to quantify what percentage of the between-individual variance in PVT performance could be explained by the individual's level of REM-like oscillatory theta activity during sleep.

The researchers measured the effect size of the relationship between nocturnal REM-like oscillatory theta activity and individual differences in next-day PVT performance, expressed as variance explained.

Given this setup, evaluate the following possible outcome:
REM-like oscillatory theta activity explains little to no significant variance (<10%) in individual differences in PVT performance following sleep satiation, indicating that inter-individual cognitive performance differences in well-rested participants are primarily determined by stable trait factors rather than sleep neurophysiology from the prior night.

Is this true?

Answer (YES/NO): NO